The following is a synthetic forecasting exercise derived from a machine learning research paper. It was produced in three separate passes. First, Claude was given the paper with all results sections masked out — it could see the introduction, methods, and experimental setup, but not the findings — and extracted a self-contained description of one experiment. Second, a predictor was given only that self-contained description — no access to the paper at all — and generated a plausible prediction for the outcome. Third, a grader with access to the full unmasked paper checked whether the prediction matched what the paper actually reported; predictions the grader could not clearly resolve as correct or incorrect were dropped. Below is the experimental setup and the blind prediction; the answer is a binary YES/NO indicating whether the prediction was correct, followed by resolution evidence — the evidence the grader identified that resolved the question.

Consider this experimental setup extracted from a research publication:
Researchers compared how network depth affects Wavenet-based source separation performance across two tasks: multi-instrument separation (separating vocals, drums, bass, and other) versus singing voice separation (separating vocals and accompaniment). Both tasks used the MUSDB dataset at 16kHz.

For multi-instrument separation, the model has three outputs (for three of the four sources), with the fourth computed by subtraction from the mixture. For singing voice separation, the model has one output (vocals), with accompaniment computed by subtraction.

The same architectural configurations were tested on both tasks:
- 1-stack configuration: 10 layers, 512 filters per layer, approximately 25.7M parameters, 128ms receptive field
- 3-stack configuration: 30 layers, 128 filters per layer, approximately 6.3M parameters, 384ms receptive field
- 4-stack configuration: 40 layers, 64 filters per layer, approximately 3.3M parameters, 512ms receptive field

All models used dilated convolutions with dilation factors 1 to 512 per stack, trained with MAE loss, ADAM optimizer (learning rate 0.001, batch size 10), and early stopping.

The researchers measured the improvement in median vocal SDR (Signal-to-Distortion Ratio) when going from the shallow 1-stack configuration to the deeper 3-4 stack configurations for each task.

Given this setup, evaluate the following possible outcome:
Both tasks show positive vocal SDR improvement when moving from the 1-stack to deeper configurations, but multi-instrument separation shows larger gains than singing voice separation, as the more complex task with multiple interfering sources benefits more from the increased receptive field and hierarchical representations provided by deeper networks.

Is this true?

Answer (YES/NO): YES